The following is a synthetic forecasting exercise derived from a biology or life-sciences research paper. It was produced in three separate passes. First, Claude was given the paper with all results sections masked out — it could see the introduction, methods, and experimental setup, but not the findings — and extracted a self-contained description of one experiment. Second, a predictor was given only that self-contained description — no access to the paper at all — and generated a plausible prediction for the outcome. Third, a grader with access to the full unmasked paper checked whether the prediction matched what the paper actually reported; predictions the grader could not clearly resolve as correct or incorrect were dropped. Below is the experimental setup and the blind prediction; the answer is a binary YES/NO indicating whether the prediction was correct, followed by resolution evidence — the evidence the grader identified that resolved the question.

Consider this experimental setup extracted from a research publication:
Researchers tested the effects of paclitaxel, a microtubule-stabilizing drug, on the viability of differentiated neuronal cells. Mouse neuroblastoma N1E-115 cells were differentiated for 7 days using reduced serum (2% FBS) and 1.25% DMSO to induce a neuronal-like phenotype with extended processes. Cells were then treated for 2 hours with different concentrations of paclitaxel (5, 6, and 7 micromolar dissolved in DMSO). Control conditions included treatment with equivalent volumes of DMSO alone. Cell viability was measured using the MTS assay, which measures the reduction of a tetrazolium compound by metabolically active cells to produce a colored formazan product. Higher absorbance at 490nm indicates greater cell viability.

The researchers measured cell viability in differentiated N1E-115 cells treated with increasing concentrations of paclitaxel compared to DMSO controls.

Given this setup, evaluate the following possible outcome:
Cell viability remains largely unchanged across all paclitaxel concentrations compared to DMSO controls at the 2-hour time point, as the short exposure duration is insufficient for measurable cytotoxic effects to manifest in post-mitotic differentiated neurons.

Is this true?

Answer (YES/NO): NO